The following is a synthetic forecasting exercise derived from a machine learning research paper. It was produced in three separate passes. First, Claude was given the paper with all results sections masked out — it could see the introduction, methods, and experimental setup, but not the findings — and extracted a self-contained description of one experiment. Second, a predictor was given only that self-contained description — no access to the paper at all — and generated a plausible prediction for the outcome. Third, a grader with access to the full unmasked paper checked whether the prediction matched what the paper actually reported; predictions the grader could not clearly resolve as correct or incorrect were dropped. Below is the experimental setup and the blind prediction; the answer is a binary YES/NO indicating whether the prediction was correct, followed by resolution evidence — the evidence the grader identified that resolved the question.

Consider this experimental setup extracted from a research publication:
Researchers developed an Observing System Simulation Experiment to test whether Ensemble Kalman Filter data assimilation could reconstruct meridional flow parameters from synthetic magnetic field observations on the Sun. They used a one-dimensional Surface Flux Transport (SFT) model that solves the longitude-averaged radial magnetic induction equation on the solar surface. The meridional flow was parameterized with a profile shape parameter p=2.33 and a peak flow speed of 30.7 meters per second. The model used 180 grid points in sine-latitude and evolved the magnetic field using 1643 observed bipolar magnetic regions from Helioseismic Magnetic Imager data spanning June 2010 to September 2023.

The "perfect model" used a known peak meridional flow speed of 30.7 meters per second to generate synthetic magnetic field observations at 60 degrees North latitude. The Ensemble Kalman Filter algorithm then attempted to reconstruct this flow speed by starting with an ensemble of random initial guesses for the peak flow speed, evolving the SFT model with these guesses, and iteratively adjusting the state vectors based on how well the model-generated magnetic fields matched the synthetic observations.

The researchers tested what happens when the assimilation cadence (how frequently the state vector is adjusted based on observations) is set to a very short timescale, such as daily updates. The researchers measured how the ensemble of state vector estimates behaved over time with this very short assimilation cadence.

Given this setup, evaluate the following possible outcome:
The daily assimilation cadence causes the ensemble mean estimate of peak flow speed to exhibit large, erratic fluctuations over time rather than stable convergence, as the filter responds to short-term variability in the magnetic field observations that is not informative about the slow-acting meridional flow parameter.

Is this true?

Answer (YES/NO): NO